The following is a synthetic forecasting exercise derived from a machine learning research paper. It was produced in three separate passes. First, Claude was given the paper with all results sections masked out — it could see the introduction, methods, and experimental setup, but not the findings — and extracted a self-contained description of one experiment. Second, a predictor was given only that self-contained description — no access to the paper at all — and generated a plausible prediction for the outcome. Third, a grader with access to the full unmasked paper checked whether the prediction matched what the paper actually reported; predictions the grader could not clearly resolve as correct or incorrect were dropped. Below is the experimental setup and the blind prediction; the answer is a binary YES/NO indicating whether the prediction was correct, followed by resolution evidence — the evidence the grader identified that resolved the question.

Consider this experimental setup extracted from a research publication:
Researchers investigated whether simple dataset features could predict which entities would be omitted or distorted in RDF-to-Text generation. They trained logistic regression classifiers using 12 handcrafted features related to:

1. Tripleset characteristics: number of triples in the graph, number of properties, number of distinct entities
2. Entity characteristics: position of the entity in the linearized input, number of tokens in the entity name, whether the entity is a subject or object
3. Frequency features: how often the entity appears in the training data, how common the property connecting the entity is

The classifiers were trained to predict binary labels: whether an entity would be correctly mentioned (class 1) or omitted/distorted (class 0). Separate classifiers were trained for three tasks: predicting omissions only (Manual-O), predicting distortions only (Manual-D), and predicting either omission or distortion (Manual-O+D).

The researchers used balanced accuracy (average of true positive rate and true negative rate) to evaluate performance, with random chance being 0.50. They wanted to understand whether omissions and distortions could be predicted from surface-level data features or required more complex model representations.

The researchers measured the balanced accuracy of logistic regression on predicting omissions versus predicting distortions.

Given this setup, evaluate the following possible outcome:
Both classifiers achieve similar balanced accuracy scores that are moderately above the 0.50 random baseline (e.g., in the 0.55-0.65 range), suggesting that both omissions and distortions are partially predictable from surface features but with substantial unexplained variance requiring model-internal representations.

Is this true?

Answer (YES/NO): NO